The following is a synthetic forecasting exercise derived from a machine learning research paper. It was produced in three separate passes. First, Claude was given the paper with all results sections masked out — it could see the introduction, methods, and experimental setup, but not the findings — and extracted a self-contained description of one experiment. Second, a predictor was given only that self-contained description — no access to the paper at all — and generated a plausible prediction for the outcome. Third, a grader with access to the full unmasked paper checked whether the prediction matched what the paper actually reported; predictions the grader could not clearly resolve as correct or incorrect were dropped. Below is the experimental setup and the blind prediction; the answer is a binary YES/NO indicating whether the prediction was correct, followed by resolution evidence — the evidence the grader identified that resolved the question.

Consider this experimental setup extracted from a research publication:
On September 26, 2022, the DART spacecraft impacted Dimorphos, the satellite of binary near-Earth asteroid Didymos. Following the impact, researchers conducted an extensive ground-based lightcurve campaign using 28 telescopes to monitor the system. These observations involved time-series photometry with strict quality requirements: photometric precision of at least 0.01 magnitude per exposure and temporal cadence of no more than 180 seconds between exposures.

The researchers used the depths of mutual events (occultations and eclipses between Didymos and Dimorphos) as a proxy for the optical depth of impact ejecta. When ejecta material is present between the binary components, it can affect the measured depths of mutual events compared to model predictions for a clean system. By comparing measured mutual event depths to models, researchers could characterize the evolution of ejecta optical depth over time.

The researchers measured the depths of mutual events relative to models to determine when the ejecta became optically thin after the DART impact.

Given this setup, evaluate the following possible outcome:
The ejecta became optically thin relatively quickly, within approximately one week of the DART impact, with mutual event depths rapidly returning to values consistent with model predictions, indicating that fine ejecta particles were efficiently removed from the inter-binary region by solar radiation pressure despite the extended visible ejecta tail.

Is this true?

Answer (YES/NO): NO